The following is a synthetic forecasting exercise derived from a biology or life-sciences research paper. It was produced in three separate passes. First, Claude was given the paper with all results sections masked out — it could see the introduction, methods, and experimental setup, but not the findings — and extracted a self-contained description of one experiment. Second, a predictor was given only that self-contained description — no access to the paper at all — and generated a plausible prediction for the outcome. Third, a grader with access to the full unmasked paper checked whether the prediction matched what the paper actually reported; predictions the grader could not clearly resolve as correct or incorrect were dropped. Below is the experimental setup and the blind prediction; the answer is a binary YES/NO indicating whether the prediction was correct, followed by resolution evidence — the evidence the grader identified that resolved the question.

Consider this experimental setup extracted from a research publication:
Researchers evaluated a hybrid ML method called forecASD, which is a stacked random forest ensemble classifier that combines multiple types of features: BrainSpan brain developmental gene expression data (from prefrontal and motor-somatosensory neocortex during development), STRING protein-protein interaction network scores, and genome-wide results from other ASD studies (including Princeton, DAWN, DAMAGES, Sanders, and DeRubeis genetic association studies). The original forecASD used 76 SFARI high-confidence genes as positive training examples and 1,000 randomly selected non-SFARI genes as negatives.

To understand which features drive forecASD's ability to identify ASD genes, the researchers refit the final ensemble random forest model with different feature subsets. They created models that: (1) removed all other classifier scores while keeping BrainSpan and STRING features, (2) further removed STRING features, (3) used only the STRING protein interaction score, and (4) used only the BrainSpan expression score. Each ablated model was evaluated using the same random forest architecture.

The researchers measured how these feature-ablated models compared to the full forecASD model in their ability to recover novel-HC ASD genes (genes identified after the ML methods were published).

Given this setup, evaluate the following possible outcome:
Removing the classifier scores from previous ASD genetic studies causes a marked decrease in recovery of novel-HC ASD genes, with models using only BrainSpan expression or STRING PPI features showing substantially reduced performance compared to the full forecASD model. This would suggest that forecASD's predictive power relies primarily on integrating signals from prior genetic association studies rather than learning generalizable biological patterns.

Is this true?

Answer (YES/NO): YES